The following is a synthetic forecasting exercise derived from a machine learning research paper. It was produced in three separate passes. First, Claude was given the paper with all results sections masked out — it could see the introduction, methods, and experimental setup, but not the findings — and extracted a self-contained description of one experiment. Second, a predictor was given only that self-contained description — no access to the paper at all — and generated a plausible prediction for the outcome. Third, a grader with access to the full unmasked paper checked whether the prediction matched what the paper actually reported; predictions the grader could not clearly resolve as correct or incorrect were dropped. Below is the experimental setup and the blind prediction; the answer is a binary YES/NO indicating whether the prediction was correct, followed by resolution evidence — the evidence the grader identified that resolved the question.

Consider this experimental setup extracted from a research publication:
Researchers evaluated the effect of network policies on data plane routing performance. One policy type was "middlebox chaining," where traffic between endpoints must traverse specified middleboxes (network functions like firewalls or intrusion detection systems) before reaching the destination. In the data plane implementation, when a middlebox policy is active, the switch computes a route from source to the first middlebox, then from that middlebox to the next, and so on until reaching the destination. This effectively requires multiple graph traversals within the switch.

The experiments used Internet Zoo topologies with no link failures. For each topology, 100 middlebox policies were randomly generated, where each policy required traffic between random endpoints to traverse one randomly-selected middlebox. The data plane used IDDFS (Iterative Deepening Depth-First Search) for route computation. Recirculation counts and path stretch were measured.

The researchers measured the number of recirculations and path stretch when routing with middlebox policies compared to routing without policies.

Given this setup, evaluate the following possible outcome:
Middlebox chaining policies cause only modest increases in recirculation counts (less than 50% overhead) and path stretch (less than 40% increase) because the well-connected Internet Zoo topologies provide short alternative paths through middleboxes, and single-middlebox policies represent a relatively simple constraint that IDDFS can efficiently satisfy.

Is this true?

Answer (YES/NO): NO